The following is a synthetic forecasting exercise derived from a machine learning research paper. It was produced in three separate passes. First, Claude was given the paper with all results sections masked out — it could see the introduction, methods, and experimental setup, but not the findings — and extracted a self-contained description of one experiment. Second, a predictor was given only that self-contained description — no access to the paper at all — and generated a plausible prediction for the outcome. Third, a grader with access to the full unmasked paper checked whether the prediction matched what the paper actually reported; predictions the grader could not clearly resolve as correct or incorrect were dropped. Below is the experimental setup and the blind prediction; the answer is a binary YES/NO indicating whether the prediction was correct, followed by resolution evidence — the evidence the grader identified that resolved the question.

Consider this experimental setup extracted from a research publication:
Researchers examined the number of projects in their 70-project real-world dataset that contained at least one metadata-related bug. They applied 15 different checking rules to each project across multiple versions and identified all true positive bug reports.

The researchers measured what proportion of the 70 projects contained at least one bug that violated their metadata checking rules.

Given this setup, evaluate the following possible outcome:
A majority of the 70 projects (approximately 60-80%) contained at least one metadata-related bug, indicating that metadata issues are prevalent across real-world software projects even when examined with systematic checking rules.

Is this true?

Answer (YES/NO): NO